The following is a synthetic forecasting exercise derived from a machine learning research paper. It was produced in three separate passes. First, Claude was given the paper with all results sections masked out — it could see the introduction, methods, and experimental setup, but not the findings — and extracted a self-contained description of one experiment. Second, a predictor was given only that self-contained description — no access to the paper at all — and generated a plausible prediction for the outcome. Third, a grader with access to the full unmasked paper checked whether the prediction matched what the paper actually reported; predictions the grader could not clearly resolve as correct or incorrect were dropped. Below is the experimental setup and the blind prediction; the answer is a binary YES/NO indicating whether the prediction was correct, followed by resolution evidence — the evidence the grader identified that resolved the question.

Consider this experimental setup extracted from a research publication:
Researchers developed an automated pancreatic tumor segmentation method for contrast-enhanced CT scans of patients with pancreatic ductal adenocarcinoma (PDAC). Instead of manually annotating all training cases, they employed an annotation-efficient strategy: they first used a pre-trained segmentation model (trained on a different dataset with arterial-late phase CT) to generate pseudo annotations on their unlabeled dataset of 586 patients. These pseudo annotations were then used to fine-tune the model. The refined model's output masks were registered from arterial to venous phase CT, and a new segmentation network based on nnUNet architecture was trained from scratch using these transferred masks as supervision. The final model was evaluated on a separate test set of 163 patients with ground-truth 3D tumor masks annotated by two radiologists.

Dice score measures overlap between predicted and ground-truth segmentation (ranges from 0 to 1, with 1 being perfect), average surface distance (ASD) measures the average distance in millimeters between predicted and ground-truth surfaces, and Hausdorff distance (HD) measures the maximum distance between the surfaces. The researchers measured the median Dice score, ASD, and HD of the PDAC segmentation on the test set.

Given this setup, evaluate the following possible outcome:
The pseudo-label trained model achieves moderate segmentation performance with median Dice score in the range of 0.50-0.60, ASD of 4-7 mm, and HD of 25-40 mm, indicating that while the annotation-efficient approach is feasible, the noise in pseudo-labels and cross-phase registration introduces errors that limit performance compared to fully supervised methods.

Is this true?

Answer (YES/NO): NO